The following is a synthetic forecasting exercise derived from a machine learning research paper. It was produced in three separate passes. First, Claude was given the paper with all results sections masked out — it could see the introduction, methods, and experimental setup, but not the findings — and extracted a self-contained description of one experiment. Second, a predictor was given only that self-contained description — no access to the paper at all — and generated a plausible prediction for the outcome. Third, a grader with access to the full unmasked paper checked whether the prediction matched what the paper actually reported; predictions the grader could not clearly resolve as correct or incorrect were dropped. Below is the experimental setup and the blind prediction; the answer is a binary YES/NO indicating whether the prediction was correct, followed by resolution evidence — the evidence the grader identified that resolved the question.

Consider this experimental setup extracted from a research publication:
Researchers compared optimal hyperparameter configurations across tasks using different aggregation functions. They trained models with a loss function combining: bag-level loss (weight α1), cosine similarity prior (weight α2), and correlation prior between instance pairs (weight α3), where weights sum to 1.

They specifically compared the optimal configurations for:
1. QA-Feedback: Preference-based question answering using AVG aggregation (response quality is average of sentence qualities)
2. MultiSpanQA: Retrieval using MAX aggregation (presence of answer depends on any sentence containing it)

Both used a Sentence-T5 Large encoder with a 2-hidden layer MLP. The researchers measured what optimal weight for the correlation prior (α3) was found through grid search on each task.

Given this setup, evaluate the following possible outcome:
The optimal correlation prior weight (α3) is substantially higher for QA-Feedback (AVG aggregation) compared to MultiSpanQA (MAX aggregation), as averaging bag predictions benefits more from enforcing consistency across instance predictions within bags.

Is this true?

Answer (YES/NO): YES